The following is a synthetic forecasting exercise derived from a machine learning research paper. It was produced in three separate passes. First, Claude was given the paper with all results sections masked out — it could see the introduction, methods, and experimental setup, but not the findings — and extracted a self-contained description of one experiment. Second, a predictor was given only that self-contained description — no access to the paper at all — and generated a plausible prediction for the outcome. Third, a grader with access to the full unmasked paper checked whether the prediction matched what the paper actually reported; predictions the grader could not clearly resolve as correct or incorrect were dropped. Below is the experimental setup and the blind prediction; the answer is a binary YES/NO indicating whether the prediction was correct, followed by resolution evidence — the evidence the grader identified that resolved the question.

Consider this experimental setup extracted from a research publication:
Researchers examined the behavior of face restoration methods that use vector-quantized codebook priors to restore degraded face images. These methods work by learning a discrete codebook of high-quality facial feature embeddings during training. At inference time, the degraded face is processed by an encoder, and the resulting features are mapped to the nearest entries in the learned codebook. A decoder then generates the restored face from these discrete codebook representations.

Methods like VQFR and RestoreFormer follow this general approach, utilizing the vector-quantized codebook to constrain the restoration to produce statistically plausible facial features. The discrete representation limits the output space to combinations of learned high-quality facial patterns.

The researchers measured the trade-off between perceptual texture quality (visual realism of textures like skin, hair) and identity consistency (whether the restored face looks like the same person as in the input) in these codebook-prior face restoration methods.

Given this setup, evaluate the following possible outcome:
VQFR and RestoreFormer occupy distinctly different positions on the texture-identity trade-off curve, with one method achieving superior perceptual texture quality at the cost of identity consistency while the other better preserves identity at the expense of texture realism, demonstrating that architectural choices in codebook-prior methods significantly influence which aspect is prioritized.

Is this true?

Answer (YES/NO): NO